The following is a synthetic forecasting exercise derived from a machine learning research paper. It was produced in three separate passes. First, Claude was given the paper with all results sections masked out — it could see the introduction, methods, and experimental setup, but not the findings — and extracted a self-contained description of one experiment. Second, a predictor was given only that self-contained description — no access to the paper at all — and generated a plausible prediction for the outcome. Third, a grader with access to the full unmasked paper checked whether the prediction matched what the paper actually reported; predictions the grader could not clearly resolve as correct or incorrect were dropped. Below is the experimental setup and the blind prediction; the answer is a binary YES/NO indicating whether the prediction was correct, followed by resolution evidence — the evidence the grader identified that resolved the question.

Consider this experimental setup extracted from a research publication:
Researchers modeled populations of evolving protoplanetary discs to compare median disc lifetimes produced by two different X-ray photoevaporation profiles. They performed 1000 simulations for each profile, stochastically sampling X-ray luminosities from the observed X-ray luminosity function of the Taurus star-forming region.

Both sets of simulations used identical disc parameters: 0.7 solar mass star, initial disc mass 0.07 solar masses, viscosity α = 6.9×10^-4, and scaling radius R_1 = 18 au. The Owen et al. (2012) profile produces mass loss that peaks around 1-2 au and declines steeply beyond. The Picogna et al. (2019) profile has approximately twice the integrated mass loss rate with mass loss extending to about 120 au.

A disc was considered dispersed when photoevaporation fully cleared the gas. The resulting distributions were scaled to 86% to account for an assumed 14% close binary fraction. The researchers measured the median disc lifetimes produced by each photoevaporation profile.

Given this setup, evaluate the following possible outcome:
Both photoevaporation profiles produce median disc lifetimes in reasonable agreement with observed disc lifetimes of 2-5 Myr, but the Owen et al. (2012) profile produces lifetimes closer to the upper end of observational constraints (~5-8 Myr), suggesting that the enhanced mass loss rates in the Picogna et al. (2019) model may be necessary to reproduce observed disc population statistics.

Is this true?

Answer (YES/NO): NO